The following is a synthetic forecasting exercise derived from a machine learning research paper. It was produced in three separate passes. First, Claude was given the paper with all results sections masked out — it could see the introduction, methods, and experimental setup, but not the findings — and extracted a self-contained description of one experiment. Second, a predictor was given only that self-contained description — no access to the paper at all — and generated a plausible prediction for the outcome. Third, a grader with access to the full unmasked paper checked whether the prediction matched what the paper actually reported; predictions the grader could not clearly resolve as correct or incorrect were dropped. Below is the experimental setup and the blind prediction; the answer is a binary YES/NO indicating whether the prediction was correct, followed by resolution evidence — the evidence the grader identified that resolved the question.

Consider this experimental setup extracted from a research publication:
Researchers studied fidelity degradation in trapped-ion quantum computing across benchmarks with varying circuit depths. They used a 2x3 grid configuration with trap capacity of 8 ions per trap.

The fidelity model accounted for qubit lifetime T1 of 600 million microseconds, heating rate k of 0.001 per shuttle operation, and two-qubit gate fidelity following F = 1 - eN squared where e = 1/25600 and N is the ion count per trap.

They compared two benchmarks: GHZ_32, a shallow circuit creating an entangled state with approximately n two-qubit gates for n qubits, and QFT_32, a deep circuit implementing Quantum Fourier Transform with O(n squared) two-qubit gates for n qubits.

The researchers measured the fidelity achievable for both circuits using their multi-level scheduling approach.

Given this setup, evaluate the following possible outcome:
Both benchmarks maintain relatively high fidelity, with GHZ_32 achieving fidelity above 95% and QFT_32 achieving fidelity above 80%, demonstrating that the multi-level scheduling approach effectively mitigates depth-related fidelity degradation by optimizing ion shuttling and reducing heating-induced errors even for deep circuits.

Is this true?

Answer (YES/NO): NO